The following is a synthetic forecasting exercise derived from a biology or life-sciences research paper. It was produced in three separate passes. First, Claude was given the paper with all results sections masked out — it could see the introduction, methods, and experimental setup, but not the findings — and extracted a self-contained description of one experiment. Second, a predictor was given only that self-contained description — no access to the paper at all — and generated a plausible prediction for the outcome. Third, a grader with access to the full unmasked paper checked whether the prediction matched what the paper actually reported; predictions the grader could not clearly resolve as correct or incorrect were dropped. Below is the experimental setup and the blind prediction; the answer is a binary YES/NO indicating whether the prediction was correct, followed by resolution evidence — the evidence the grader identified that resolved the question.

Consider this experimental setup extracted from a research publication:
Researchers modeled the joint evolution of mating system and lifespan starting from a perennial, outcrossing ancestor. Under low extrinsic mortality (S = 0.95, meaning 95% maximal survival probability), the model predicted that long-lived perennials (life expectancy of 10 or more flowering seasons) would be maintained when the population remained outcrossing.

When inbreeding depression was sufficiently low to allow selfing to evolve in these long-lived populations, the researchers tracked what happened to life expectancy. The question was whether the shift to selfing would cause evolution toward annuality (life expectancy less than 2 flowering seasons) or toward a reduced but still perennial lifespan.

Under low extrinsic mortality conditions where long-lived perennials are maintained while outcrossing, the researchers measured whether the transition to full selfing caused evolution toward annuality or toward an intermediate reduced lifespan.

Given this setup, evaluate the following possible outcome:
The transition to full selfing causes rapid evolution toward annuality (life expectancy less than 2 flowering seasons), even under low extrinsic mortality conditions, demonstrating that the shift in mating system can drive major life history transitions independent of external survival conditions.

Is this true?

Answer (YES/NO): NO